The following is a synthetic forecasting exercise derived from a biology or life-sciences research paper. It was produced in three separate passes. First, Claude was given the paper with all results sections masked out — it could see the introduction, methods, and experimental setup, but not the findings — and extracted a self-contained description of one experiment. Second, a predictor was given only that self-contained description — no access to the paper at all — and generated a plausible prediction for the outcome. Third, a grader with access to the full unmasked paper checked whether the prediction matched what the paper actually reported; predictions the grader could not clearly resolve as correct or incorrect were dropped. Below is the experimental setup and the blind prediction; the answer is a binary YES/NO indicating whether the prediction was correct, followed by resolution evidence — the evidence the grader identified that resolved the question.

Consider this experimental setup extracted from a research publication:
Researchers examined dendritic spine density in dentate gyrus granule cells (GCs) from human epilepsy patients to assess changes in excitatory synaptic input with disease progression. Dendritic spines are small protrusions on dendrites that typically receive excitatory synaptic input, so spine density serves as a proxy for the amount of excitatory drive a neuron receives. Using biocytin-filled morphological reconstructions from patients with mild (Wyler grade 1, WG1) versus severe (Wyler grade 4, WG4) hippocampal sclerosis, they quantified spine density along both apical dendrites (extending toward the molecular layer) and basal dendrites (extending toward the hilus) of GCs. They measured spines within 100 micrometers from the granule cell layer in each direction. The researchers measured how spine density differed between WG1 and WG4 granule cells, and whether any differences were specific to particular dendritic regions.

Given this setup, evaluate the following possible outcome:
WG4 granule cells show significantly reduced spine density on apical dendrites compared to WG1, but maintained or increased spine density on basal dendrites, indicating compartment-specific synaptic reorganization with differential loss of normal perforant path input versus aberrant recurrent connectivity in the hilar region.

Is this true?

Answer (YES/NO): NO